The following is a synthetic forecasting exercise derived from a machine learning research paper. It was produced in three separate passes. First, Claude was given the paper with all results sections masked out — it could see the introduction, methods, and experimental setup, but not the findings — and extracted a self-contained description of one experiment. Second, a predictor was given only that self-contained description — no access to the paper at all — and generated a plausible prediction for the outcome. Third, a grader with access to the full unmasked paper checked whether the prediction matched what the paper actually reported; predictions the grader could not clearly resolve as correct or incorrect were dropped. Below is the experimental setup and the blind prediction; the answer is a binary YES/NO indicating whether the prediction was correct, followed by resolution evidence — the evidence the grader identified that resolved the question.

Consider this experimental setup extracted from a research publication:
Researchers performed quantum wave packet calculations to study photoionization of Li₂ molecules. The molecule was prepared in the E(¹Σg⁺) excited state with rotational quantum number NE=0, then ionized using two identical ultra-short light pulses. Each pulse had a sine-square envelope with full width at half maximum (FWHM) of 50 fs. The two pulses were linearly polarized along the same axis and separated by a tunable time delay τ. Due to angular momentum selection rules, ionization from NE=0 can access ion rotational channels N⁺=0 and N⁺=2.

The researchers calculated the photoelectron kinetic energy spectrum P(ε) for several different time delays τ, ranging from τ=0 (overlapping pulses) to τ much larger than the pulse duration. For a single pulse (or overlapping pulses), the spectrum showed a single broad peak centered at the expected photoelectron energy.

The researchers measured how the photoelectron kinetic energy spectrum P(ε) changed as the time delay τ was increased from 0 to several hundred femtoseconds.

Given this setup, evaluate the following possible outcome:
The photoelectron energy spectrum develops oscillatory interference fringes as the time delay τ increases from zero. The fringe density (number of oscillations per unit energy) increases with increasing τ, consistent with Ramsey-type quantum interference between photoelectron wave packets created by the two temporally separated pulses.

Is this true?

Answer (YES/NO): YES